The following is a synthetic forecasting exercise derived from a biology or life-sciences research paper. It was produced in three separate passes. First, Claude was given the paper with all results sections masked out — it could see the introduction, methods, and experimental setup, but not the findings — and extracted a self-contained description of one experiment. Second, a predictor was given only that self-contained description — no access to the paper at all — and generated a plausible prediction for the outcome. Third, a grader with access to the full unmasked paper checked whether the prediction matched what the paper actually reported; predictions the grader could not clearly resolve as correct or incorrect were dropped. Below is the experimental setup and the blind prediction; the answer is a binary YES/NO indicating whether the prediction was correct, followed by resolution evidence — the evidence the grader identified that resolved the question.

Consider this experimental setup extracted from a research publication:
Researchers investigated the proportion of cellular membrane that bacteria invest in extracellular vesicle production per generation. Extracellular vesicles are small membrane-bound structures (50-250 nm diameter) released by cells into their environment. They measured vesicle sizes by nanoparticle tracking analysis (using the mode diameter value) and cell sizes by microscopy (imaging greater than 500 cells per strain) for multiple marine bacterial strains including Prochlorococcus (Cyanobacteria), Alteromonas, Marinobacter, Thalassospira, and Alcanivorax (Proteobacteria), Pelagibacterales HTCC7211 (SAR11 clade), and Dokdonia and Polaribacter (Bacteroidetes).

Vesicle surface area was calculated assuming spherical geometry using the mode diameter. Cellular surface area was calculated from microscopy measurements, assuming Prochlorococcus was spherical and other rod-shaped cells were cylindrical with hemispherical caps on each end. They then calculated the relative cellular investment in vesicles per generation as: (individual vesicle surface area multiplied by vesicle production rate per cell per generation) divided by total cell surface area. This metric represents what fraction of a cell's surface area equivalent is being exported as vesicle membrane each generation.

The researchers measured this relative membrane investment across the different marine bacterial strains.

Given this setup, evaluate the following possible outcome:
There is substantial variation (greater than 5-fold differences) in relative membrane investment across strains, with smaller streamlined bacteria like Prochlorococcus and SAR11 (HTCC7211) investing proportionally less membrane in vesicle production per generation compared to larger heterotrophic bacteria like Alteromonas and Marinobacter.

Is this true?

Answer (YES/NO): NO